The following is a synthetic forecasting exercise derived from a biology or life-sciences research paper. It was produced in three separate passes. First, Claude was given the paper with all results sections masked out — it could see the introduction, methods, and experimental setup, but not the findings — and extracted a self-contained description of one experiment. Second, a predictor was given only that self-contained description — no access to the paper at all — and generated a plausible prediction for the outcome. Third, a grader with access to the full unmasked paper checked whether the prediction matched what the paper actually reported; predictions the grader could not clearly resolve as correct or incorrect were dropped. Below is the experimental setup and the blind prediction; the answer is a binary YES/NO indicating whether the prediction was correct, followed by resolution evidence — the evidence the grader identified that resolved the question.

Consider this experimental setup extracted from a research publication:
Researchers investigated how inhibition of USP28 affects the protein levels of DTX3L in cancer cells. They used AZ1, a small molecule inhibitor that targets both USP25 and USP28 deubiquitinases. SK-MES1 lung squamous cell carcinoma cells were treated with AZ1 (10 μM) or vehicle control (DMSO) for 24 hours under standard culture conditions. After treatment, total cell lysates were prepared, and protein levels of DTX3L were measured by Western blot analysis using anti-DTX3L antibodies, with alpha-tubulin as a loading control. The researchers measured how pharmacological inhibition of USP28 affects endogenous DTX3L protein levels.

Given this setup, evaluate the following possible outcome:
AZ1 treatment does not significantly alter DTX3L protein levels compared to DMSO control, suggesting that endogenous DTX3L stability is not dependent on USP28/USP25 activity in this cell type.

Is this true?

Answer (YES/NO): NO